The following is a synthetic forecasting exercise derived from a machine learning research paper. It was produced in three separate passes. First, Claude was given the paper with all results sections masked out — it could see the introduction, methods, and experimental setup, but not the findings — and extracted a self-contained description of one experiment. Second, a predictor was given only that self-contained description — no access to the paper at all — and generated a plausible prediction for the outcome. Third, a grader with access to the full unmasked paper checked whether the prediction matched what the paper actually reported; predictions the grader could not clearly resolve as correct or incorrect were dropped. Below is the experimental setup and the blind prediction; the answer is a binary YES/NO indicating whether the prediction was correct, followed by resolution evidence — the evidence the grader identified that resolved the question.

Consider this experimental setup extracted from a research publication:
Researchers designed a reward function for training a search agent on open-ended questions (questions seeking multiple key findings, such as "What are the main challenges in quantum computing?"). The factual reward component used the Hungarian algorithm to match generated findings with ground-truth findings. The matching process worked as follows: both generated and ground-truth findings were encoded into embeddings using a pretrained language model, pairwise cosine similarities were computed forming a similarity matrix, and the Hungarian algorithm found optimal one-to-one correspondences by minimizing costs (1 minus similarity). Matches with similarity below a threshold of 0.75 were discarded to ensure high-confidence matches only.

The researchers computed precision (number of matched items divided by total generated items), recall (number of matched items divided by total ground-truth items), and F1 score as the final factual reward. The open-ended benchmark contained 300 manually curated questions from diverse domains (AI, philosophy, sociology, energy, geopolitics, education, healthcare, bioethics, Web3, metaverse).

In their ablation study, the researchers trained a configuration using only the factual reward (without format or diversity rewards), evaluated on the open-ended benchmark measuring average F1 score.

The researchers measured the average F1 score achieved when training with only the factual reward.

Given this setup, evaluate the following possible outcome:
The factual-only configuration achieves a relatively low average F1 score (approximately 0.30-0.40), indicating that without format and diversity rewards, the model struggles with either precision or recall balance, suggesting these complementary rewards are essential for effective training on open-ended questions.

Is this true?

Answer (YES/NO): NO